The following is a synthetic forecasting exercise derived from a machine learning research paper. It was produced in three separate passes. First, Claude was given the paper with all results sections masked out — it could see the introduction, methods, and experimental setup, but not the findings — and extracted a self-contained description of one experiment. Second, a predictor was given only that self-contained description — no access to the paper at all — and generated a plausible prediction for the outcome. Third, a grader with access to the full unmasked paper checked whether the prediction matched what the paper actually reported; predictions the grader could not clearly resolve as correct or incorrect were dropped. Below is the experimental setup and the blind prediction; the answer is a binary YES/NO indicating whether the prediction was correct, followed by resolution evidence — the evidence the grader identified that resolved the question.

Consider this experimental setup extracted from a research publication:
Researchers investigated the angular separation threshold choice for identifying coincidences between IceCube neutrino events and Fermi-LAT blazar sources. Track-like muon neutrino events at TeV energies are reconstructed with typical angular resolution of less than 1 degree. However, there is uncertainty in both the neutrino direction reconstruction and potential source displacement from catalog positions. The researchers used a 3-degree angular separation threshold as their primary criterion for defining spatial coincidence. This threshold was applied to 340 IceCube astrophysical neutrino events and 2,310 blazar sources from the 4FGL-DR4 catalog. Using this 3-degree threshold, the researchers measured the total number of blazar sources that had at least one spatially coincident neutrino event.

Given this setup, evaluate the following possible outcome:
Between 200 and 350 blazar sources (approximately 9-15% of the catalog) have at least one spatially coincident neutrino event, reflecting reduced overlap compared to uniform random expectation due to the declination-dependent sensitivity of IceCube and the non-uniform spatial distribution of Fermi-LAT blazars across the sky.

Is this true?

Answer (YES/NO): NO